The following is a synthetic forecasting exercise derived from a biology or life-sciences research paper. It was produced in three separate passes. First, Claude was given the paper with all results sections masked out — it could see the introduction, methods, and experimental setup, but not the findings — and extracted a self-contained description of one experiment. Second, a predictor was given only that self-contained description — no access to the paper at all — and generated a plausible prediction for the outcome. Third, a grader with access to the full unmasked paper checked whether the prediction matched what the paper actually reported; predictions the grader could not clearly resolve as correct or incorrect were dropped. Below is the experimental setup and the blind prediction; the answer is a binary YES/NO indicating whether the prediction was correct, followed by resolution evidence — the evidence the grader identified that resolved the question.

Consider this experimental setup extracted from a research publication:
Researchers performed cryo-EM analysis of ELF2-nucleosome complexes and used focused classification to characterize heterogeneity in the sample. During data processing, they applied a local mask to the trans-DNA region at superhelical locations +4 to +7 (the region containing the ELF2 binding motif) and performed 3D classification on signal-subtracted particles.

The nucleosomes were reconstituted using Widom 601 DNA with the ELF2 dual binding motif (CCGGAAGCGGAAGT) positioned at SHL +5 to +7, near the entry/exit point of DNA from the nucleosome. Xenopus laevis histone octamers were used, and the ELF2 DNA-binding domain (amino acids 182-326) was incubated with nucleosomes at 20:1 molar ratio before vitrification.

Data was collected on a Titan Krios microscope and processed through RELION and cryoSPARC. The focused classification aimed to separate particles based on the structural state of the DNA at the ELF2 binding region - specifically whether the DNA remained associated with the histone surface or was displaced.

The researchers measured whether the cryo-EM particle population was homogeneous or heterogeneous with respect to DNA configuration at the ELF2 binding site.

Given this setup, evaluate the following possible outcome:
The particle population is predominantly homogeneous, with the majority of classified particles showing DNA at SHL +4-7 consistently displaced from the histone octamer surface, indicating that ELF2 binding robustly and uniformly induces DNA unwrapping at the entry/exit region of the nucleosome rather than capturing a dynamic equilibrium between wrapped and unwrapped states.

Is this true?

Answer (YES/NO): YES